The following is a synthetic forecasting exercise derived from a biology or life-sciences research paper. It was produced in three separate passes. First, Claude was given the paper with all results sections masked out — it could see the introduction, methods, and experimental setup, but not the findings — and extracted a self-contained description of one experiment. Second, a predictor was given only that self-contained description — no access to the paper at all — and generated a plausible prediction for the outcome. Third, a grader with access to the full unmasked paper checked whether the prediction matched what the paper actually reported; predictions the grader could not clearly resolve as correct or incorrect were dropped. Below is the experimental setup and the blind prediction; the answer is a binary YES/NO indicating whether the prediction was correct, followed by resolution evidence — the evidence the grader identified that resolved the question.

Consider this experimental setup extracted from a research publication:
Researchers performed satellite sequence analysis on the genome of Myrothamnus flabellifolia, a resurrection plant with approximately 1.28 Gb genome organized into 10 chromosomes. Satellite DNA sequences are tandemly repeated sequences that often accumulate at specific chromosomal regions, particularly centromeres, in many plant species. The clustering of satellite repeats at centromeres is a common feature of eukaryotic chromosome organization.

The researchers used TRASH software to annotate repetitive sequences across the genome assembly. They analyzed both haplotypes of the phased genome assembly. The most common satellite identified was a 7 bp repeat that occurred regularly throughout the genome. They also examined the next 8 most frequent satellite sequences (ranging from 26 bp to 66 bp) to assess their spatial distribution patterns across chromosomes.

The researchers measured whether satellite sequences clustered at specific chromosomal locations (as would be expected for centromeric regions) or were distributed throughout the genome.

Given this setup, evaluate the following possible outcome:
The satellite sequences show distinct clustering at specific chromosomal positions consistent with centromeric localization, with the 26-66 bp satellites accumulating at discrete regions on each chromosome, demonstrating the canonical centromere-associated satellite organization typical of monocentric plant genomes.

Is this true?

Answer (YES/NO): NO